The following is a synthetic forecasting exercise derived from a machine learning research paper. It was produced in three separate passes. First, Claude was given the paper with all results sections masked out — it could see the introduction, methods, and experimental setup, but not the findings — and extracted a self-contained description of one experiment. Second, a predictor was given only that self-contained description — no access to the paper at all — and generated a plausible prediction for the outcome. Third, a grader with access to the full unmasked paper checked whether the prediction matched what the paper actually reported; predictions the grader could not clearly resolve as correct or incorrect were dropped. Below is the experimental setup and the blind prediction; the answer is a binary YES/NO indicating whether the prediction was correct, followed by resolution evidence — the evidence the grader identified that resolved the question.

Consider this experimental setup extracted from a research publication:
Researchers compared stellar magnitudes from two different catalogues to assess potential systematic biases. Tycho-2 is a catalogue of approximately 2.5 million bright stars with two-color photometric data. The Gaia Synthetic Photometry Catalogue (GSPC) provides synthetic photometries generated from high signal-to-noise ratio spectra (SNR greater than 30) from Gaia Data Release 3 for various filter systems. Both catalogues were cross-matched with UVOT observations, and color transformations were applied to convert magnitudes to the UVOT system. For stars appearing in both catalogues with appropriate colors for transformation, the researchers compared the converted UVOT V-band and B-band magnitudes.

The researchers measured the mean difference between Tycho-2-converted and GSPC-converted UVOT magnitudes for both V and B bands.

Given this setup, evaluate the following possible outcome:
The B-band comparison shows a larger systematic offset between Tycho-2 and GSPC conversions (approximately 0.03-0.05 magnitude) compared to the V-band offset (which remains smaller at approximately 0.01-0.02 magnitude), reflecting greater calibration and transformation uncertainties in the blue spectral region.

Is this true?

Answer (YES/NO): NO